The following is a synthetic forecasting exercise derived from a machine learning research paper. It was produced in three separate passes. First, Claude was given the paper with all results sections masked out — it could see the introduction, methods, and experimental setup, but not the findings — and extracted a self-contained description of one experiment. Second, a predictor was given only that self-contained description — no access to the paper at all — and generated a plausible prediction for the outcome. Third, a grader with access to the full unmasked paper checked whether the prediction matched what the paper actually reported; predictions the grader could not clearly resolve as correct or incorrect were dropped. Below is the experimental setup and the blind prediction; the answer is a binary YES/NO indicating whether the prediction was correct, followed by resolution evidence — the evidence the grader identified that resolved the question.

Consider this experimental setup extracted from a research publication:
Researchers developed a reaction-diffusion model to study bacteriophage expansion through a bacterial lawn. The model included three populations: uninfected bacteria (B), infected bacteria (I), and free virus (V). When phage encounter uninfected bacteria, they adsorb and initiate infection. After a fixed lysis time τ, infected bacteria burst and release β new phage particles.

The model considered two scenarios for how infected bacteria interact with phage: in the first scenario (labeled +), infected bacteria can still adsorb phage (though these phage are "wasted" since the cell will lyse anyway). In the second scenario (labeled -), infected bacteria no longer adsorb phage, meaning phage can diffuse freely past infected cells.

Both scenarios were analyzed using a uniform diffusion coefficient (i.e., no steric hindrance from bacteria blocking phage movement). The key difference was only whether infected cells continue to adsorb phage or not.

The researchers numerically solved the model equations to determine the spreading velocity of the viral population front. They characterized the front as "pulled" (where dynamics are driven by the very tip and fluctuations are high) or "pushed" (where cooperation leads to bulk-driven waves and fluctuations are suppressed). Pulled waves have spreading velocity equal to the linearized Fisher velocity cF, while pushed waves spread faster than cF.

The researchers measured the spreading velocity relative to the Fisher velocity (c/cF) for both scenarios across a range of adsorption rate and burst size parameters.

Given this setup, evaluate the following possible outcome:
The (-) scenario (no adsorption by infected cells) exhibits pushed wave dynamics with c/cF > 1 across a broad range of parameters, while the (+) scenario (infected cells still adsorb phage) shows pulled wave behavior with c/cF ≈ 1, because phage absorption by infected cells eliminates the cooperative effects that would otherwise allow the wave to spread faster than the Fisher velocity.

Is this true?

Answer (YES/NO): NO